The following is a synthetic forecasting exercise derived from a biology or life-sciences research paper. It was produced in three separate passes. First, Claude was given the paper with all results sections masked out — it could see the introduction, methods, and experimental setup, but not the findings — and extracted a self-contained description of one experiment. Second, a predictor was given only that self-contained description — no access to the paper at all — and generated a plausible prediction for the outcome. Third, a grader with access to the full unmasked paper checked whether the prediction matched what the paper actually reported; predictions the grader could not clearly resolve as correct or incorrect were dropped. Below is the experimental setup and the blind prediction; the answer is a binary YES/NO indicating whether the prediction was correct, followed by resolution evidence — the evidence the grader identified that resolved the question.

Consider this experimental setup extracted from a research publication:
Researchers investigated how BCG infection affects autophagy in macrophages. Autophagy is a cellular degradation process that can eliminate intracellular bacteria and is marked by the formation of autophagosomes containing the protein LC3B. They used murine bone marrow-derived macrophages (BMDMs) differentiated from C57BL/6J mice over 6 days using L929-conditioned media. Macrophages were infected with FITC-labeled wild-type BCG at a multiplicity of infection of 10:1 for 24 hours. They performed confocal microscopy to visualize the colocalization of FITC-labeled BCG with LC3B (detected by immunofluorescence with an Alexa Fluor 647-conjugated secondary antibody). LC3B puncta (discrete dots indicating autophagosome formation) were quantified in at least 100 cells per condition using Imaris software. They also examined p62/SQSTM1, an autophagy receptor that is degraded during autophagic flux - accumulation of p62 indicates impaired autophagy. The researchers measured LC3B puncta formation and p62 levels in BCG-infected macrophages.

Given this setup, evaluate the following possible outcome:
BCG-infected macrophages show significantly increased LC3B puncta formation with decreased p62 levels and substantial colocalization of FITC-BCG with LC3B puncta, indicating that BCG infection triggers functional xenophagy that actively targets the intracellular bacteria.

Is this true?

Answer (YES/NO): NO